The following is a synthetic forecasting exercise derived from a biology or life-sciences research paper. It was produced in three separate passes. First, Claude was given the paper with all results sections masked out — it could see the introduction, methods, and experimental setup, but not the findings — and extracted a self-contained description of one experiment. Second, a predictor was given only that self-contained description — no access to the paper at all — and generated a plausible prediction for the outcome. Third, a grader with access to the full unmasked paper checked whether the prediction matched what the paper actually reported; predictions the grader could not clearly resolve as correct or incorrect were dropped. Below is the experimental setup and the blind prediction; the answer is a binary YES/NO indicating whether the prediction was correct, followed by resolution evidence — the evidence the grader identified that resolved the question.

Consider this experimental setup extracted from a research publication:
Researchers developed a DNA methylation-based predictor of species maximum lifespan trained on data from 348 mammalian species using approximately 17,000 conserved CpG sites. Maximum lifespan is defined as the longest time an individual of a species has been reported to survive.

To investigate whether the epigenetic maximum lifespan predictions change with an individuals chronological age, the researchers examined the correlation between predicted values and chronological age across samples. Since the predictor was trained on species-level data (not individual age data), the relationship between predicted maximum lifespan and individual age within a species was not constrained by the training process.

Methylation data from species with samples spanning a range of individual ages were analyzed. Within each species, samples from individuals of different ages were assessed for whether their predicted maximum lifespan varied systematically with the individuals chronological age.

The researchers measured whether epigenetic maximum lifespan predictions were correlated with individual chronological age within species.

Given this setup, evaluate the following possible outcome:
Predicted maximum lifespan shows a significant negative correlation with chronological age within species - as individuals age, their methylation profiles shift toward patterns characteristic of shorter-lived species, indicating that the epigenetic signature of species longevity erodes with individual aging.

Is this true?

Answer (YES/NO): NO